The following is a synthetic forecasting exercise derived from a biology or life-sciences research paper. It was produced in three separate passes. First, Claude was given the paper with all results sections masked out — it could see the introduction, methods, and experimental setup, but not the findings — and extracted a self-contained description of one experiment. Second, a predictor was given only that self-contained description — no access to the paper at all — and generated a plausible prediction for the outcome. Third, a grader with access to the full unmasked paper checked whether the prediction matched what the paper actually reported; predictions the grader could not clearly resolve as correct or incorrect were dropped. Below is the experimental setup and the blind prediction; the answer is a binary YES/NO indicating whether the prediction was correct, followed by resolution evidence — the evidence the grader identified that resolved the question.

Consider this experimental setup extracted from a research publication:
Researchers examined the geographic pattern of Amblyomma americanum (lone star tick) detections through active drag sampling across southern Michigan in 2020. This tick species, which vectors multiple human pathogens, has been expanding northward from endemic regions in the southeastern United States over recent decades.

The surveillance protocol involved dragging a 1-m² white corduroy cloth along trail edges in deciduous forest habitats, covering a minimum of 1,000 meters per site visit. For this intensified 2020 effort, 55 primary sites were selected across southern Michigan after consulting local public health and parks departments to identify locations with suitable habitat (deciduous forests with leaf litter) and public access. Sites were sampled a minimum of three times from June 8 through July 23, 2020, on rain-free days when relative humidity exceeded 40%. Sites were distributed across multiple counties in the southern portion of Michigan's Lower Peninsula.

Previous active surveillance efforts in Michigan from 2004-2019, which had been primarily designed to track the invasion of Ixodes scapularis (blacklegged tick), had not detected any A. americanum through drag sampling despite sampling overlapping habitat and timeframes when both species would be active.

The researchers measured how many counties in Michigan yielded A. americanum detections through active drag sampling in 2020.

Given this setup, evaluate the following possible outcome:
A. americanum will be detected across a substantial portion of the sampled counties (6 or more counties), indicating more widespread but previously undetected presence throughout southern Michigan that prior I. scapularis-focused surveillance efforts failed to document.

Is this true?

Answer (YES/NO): NO